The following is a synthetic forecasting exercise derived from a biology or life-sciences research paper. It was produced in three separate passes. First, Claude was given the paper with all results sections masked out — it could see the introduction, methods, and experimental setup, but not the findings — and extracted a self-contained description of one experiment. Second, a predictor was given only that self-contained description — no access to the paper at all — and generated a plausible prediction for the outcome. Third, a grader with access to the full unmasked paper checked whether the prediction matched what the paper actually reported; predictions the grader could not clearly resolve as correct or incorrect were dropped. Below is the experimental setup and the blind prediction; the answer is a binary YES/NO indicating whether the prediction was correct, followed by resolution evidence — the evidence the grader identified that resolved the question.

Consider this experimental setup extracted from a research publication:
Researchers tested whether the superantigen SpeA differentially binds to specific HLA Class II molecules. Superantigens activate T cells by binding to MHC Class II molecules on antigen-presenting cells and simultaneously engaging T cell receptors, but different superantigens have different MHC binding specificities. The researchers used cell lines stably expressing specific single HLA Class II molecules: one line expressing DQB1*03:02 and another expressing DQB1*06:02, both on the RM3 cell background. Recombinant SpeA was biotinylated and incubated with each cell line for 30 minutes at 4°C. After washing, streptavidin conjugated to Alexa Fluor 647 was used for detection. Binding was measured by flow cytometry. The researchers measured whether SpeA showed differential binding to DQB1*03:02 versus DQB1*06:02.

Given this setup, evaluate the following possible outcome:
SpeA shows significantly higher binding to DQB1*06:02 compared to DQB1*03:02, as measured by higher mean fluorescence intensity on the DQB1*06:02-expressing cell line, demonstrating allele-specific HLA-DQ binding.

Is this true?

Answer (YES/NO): YES